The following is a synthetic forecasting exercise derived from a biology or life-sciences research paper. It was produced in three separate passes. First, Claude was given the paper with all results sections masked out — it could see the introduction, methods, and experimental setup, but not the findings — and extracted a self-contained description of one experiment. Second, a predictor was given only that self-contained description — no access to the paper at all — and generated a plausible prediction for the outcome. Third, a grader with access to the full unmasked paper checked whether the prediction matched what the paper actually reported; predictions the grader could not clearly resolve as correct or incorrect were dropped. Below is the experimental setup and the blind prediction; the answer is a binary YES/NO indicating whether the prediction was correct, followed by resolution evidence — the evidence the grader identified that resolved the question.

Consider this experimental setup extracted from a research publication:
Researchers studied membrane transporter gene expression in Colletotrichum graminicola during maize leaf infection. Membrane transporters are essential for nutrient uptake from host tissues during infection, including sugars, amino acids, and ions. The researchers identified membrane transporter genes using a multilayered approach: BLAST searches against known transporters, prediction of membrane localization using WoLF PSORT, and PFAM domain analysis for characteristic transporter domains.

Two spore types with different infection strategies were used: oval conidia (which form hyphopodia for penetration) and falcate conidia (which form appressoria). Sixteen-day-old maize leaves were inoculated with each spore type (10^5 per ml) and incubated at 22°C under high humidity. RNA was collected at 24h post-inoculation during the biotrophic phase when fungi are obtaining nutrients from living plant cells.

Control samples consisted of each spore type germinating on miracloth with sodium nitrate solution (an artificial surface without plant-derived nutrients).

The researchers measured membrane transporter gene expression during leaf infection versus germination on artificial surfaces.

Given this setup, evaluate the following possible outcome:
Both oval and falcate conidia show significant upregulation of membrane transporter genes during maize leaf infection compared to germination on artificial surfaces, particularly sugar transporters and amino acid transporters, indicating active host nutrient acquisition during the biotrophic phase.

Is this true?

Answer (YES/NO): NO